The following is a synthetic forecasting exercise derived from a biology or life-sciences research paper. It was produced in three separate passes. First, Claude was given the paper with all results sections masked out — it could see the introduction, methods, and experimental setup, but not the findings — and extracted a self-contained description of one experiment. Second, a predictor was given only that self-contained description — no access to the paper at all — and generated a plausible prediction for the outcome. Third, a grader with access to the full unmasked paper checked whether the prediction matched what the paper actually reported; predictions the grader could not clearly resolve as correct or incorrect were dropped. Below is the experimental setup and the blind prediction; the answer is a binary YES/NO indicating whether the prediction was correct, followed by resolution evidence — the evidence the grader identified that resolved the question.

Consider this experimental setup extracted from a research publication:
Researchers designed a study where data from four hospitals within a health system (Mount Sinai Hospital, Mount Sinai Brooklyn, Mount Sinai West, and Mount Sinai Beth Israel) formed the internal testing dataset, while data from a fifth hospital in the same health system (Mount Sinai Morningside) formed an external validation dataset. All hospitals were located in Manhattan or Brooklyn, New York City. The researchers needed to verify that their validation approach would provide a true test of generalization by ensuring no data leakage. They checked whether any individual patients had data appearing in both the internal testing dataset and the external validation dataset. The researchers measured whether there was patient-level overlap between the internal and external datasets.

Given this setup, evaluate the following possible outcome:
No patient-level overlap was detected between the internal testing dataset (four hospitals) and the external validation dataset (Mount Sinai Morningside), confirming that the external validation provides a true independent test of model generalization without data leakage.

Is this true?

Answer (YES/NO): YES